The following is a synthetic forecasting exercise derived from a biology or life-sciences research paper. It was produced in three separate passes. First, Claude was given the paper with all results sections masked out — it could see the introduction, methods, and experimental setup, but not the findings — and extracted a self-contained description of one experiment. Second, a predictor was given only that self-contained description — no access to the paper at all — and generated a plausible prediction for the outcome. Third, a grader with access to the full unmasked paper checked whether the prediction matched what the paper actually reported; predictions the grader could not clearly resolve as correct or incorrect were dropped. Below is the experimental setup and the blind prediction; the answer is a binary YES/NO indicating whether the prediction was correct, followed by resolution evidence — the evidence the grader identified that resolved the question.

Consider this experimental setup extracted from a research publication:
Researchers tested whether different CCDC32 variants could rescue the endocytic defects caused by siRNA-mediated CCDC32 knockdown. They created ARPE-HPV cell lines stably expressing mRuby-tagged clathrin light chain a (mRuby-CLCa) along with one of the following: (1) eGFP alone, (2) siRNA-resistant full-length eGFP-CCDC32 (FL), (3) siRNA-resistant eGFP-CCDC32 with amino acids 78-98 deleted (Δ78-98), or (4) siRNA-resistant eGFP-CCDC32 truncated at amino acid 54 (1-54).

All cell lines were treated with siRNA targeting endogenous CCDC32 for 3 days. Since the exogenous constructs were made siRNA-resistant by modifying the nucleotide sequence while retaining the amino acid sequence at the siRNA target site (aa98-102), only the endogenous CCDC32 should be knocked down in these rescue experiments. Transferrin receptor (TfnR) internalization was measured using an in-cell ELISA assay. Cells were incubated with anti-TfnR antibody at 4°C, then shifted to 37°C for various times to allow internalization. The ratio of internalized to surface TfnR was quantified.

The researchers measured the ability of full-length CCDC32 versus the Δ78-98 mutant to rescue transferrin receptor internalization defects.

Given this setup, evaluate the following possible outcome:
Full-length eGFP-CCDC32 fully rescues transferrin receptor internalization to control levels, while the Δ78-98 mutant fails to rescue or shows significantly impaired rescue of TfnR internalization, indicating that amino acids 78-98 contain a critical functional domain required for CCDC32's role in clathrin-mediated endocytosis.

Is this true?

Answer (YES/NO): YES